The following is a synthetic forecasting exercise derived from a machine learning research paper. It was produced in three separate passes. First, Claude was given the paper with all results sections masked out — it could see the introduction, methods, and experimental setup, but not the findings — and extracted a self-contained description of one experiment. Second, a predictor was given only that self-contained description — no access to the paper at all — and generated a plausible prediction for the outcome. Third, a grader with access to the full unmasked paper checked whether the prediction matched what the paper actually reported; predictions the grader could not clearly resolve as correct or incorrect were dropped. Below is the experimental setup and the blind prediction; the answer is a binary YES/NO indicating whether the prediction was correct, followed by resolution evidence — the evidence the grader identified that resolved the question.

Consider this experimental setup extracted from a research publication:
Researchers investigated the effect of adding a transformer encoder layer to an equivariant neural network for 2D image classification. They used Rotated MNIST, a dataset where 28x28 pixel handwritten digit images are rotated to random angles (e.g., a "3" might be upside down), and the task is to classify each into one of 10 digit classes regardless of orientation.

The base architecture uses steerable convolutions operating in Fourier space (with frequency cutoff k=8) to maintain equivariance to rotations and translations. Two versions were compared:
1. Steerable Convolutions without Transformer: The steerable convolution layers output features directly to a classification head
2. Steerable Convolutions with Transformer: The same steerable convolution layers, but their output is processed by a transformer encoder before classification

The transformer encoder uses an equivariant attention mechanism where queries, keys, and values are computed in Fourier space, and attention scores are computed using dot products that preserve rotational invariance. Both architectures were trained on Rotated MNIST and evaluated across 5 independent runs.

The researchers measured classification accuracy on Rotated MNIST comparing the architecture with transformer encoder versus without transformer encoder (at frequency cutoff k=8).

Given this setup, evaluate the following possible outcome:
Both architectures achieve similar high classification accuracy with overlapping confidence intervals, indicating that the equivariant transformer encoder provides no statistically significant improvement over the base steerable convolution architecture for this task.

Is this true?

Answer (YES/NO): NO